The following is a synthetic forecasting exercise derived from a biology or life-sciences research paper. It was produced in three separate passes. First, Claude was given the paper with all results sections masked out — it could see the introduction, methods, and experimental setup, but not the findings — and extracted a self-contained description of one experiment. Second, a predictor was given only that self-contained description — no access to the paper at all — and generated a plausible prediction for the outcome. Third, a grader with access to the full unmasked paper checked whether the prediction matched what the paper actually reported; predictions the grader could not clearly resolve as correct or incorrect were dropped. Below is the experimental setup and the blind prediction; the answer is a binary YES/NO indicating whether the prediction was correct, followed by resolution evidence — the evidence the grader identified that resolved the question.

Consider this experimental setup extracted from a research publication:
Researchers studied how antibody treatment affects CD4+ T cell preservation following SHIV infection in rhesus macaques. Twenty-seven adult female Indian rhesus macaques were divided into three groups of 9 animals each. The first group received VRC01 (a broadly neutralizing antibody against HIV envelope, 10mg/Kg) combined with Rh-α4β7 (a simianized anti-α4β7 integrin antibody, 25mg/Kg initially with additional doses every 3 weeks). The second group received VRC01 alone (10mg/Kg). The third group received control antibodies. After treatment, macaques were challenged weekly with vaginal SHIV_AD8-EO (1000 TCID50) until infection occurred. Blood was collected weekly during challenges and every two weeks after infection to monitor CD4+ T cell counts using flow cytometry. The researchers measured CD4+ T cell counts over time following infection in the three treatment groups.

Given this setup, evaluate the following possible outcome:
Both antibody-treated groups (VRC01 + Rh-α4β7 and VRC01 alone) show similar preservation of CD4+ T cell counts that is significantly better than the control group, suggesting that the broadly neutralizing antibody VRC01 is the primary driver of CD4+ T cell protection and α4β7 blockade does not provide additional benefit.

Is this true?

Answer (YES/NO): NO